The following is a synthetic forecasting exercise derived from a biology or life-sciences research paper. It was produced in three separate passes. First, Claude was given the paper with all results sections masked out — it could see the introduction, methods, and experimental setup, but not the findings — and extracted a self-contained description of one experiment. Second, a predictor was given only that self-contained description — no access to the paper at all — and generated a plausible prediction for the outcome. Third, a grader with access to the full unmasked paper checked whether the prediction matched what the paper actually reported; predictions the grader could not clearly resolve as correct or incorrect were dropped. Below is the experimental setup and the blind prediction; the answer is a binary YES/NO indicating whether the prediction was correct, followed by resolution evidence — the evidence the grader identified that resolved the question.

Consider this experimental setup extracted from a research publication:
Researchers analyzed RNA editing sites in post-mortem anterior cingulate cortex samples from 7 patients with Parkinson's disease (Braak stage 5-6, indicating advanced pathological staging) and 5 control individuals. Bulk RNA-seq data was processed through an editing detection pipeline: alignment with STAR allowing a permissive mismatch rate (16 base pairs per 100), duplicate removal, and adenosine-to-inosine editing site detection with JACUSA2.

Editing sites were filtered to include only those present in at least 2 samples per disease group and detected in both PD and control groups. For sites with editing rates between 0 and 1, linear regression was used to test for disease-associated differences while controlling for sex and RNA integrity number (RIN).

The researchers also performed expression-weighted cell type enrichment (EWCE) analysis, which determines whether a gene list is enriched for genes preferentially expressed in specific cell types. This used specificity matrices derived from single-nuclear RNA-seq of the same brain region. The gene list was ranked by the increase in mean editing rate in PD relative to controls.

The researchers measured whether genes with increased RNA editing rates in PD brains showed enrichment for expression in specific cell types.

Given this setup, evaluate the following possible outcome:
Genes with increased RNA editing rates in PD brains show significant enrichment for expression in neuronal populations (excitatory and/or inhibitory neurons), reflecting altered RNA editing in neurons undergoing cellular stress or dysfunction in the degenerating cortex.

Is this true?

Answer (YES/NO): NO